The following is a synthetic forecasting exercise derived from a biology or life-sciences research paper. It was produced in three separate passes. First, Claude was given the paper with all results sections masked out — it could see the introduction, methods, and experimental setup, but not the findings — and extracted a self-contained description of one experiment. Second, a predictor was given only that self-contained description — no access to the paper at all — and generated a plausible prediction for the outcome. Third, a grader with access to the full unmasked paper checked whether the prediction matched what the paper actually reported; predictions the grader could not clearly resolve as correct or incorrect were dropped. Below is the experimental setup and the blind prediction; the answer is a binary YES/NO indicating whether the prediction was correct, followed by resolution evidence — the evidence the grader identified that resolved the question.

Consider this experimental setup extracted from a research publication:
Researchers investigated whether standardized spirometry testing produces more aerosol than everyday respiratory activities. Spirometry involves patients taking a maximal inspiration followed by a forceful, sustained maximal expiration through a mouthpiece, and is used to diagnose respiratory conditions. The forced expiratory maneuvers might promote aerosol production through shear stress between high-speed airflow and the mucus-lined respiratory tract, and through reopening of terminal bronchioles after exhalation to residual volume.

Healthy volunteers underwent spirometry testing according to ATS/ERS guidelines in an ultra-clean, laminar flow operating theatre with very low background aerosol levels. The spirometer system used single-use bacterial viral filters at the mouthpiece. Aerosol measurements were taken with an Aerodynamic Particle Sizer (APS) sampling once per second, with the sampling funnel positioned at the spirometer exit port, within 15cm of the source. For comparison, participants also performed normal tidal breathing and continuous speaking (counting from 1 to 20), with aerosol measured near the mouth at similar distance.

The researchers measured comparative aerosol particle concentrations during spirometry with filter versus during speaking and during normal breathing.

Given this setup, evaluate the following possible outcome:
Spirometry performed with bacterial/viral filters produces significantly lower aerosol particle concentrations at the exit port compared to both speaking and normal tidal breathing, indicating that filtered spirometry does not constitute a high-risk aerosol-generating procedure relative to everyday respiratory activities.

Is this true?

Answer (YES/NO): NO